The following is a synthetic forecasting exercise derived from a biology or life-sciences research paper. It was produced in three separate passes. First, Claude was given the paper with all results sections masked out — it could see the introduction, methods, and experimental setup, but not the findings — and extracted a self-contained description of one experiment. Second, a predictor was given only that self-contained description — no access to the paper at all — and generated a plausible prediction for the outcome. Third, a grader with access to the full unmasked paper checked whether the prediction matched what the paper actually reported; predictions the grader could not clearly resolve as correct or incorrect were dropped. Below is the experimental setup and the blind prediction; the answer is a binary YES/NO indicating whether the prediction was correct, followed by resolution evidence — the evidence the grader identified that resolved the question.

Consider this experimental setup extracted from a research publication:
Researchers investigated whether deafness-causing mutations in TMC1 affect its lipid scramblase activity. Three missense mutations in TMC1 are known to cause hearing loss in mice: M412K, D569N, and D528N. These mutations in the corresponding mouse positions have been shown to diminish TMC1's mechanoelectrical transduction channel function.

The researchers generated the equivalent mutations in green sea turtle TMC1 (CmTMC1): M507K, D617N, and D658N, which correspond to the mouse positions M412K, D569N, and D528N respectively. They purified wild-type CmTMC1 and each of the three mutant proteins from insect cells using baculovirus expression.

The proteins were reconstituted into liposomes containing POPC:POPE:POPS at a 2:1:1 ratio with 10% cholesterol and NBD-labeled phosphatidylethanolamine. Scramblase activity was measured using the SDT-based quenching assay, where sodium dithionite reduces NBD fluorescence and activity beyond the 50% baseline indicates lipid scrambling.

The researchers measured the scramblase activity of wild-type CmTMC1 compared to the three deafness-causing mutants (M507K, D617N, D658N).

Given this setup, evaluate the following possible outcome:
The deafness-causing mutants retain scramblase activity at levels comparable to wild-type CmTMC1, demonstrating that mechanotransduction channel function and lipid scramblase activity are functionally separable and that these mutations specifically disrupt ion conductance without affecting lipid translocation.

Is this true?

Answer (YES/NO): NO